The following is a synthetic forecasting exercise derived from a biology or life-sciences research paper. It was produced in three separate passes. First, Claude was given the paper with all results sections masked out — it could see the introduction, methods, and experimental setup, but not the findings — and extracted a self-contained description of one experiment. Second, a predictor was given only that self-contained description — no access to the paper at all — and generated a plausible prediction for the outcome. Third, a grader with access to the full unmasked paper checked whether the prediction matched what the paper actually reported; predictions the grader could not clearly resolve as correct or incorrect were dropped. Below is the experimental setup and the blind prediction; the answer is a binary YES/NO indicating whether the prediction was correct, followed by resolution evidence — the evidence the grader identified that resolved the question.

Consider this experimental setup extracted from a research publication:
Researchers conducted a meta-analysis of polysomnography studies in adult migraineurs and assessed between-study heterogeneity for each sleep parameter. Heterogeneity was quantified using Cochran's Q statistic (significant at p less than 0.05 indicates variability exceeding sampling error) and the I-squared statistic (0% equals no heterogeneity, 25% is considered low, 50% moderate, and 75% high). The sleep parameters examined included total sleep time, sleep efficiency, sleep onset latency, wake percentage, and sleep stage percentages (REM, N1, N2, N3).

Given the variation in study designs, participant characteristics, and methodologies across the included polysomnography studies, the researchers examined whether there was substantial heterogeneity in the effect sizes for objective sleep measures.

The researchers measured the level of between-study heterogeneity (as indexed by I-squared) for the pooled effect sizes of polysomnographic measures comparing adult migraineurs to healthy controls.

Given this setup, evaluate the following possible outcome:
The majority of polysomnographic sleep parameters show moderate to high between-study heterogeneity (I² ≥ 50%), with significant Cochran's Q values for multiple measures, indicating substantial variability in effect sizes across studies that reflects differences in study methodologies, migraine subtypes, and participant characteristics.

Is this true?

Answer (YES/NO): NO